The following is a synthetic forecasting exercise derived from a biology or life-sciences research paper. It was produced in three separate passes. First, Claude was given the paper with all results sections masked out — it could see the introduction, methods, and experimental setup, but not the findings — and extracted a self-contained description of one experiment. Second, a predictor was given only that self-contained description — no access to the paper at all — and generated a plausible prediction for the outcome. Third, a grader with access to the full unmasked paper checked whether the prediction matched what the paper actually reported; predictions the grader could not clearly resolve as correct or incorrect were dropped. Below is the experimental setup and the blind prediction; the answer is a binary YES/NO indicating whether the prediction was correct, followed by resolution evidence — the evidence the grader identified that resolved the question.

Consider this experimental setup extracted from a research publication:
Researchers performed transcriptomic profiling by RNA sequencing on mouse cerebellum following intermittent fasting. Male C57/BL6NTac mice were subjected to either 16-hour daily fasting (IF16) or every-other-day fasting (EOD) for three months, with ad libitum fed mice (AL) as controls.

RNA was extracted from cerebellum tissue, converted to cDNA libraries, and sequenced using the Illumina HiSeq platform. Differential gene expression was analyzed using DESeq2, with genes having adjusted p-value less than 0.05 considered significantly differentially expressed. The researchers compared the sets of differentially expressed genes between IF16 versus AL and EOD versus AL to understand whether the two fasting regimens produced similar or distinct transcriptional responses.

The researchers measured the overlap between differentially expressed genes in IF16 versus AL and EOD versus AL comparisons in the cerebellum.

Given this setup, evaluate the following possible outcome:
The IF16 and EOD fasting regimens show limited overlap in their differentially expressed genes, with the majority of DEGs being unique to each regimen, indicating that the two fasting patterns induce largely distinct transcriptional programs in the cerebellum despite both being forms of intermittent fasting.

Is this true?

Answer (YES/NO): YES